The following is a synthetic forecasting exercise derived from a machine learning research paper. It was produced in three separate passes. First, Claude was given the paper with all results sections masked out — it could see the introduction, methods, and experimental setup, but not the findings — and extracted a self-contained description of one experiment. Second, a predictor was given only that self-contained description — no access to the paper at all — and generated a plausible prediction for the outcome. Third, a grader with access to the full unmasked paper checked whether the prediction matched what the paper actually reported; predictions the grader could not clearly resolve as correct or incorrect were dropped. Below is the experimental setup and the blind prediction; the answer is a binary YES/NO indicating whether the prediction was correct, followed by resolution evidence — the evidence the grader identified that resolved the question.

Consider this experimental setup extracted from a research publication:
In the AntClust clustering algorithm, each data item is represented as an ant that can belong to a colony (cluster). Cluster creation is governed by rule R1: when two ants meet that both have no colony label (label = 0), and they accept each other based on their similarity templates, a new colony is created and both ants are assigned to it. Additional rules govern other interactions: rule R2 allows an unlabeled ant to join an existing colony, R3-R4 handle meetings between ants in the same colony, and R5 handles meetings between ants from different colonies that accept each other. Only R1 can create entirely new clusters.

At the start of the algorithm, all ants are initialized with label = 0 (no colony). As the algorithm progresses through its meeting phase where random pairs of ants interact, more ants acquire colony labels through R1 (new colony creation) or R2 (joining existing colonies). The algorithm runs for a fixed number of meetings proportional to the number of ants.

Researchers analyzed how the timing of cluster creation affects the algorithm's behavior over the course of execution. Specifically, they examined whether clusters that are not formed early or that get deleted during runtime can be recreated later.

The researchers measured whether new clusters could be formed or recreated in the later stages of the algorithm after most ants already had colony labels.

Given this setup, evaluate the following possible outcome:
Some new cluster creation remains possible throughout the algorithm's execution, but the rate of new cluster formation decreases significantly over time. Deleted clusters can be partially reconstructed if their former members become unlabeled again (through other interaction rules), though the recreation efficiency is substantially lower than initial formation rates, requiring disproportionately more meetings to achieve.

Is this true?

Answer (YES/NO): NO